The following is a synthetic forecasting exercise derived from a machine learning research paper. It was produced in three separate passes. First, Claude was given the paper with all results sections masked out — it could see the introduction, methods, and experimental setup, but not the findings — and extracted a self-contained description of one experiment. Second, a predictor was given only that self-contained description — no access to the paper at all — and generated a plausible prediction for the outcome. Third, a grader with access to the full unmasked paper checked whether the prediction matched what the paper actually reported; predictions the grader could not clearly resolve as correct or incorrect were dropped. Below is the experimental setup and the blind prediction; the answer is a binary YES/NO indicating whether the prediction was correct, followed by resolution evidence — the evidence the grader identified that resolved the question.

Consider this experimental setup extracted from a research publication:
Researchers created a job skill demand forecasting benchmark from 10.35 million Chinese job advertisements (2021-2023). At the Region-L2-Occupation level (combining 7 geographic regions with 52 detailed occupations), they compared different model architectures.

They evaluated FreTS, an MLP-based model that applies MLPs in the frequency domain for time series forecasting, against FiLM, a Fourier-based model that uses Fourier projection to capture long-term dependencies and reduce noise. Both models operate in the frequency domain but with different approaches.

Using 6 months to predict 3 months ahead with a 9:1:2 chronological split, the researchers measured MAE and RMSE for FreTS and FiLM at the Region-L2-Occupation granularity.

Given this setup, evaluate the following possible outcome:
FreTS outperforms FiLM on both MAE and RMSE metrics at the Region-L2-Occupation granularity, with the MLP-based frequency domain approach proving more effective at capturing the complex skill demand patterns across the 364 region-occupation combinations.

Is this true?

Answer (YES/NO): NO